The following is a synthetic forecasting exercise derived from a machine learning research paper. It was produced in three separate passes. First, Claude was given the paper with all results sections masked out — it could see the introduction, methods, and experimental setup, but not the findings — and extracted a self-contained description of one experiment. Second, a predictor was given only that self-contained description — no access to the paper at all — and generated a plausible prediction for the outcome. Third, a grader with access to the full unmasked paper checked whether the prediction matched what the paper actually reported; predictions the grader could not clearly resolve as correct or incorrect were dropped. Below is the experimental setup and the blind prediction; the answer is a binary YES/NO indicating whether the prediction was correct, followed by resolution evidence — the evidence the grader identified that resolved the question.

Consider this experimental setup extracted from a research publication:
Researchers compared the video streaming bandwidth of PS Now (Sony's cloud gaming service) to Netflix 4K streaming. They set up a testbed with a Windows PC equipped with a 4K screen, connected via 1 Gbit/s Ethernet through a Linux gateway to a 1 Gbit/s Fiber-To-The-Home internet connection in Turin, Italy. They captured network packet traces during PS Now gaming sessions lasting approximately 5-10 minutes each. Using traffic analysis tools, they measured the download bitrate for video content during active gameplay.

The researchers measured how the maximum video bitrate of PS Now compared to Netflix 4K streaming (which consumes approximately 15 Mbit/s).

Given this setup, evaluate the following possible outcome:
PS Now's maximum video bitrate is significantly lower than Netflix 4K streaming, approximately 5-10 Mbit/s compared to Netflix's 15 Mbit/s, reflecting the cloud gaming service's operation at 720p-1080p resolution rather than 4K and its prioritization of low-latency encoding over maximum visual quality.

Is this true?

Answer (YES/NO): NO